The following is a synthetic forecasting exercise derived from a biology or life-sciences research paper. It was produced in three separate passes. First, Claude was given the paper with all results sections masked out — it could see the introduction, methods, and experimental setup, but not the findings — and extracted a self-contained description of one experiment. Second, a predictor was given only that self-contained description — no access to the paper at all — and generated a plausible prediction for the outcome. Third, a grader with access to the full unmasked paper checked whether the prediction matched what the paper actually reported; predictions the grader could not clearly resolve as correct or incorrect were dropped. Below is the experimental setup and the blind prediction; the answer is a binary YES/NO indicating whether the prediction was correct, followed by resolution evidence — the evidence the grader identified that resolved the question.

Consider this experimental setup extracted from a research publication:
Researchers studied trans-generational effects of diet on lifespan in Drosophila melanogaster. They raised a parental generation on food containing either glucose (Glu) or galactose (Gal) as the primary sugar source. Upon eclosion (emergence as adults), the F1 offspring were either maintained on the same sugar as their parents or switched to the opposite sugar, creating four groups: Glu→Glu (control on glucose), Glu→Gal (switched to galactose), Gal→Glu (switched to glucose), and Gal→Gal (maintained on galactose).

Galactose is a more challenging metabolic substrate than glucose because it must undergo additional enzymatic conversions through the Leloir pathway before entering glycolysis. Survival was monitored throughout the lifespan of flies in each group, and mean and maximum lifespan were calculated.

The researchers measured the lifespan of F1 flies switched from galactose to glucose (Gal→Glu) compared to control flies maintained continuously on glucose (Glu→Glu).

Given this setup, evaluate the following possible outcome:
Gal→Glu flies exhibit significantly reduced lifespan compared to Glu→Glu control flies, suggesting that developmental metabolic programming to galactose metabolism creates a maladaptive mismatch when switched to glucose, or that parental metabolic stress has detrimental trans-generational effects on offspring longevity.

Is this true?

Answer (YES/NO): NO